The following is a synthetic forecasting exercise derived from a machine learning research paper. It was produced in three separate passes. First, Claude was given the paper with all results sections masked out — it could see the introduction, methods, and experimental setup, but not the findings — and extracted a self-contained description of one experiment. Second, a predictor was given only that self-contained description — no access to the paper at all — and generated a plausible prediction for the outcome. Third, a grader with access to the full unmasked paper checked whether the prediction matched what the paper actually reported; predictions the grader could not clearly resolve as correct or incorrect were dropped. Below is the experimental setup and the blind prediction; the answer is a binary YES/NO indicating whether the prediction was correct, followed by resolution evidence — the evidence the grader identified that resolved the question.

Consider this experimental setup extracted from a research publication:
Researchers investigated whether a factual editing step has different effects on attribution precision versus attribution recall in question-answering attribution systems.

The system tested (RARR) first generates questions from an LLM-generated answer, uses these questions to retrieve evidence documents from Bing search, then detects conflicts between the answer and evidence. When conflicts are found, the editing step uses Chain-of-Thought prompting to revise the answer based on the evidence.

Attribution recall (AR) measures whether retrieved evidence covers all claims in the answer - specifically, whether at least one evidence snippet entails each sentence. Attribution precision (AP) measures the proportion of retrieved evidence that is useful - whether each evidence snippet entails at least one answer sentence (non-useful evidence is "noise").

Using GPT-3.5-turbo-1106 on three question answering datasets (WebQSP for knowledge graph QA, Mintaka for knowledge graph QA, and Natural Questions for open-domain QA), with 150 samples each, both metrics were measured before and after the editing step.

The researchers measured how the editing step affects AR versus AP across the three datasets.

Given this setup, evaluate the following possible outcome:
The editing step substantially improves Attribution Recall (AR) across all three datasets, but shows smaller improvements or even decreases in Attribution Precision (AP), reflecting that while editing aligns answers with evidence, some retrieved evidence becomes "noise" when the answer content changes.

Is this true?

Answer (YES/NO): NO